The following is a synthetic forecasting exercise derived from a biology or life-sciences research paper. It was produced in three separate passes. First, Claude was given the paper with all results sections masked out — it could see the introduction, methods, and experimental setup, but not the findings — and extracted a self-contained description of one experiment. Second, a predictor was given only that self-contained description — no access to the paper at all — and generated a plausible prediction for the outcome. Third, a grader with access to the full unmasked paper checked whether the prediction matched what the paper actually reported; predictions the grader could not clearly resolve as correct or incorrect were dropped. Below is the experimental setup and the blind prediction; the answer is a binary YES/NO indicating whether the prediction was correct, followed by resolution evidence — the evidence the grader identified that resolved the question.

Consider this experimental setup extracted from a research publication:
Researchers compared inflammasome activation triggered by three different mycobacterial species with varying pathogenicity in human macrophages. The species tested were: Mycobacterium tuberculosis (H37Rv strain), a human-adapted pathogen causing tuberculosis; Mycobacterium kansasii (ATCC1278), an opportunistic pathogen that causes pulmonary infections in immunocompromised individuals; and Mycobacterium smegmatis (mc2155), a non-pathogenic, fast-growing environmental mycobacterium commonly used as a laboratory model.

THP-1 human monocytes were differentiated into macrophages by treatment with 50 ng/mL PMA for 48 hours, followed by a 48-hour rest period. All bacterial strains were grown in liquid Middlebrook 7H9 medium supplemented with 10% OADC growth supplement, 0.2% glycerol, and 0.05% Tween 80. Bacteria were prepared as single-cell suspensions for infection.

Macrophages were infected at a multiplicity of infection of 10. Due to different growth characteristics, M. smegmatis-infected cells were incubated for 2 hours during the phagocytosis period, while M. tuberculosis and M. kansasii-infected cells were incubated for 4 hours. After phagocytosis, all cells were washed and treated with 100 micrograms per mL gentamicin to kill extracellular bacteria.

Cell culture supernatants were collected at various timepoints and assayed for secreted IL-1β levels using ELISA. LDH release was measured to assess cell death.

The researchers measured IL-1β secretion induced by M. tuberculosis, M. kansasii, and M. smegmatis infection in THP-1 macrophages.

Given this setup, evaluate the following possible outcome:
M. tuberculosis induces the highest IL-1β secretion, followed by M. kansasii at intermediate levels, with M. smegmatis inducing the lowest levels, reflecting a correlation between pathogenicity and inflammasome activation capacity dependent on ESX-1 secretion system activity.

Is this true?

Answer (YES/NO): NO